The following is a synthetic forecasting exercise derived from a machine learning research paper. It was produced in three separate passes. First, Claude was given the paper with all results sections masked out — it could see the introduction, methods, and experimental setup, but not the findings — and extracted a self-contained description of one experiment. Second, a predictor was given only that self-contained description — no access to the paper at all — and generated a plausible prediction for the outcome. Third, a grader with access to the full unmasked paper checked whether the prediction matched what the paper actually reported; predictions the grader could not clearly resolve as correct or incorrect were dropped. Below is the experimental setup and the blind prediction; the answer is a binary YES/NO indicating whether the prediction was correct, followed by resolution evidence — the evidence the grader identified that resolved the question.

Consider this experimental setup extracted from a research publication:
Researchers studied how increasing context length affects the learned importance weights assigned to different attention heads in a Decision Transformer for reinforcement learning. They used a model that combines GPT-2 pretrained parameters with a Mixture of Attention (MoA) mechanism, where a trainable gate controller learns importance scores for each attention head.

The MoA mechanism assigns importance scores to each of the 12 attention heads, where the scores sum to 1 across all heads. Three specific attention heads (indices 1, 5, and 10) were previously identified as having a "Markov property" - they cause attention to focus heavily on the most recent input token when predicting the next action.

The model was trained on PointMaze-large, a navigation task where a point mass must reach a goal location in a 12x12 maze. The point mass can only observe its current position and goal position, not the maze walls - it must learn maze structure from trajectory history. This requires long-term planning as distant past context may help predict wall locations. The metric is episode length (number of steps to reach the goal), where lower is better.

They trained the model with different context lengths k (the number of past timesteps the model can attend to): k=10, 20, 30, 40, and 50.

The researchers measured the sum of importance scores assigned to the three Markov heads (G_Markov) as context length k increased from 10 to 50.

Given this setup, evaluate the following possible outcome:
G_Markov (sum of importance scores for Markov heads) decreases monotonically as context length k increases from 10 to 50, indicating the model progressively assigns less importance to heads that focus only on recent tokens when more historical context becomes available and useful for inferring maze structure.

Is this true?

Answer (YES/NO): YES